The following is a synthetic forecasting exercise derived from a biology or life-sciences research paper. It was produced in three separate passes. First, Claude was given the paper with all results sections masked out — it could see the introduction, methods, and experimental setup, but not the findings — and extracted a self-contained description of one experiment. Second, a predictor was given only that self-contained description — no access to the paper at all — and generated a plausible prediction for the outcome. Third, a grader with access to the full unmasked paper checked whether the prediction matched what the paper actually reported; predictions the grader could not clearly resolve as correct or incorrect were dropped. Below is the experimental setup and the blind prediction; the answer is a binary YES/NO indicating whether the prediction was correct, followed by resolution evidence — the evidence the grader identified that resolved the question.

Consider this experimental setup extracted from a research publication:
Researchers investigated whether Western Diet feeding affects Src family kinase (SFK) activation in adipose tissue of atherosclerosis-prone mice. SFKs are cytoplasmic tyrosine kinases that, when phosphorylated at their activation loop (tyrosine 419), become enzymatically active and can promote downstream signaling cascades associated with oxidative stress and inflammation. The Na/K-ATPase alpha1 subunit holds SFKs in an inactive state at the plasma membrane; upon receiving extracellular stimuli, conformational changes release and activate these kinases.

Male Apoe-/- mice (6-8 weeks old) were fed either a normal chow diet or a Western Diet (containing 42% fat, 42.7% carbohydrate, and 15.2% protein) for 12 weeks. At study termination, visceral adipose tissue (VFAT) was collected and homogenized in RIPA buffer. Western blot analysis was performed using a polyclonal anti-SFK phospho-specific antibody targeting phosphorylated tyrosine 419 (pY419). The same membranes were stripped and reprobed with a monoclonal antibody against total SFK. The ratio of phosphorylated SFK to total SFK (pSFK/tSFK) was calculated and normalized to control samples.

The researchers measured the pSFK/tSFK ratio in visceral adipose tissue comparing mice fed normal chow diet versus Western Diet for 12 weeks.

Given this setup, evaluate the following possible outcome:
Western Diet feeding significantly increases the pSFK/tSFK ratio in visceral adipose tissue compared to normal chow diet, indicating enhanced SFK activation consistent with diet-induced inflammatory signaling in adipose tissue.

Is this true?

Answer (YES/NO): YES